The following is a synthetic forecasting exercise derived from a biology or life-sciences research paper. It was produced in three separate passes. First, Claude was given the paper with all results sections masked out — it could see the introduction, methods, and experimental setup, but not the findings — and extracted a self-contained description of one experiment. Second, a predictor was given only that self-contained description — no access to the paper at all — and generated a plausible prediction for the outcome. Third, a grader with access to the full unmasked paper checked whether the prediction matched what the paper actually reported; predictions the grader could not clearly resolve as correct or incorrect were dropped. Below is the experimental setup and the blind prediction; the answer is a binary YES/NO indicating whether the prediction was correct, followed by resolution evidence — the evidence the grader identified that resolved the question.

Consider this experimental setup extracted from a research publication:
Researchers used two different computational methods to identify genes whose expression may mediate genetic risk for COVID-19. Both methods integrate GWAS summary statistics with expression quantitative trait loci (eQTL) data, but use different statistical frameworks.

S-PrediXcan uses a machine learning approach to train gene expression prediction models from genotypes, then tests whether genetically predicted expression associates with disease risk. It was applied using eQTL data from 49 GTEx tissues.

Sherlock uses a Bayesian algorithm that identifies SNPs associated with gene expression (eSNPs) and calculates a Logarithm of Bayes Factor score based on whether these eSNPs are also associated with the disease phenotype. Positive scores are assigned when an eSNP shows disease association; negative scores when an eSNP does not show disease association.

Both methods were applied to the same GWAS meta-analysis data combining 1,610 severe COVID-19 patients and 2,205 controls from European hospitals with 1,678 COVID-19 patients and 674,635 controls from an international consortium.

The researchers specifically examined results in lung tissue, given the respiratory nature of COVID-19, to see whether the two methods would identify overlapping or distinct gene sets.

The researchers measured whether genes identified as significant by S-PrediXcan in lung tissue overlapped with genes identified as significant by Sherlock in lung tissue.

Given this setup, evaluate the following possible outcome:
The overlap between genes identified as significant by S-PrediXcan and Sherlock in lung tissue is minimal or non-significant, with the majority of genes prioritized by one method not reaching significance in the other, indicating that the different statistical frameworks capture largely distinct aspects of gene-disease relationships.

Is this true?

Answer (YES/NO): NO